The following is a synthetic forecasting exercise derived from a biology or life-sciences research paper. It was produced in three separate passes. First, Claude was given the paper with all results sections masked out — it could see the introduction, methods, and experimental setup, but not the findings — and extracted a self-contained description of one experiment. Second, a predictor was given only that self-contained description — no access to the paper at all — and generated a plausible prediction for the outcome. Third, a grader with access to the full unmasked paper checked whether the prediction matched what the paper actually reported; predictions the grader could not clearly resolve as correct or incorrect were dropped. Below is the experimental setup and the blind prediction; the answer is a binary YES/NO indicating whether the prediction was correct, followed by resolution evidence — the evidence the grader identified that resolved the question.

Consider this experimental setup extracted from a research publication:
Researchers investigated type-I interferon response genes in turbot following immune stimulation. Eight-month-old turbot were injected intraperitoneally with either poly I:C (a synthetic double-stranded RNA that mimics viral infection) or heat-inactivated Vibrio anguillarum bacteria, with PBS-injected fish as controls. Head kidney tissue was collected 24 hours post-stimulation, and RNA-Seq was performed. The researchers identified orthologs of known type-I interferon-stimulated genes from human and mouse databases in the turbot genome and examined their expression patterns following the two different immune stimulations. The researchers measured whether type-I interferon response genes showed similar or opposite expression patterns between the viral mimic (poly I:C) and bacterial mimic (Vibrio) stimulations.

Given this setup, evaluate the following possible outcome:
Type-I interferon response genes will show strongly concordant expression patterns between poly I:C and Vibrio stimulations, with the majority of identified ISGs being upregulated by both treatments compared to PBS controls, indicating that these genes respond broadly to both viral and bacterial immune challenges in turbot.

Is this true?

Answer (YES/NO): NO